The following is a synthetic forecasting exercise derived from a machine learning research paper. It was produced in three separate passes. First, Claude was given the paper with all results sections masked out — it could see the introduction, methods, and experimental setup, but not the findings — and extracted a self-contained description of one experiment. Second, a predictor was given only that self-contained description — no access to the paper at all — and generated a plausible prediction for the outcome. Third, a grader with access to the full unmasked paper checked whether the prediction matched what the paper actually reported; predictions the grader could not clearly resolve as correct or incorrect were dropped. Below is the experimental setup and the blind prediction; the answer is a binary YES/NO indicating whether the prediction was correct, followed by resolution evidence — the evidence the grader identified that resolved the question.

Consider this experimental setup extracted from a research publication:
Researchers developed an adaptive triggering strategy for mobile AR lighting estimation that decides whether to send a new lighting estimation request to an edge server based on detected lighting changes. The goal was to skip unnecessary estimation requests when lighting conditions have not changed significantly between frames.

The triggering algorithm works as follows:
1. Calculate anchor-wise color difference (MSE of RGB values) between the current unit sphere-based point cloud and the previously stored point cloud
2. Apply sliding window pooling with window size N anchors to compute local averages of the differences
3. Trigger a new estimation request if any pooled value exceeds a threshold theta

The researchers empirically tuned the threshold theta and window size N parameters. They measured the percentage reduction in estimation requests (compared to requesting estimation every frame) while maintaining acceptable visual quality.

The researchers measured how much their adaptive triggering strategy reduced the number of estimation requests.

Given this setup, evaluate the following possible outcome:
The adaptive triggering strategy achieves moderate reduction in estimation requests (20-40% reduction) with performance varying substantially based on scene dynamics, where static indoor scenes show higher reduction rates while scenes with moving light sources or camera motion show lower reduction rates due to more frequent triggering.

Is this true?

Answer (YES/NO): NO